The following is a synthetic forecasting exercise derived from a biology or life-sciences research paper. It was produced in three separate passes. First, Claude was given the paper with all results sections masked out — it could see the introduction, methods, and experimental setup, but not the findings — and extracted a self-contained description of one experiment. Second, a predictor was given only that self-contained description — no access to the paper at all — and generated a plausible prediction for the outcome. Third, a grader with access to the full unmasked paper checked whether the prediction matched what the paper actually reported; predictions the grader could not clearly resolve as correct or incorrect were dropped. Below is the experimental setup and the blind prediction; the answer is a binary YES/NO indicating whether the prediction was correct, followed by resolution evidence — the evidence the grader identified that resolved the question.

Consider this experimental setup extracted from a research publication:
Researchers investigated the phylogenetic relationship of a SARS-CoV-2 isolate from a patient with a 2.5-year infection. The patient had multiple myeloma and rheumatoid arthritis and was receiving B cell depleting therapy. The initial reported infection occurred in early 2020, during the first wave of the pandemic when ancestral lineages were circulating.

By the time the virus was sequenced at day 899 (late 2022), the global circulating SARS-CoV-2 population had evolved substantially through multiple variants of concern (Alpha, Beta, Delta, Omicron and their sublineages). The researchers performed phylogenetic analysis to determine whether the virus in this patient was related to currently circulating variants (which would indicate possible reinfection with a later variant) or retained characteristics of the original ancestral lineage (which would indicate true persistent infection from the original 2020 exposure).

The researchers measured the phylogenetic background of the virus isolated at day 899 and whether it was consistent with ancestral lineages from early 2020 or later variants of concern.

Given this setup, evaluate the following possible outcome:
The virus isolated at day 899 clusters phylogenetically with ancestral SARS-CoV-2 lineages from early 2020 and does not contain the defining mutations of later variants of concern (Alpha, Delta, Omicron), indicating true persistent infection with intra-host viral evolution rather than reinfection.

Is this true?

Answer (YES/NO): YES